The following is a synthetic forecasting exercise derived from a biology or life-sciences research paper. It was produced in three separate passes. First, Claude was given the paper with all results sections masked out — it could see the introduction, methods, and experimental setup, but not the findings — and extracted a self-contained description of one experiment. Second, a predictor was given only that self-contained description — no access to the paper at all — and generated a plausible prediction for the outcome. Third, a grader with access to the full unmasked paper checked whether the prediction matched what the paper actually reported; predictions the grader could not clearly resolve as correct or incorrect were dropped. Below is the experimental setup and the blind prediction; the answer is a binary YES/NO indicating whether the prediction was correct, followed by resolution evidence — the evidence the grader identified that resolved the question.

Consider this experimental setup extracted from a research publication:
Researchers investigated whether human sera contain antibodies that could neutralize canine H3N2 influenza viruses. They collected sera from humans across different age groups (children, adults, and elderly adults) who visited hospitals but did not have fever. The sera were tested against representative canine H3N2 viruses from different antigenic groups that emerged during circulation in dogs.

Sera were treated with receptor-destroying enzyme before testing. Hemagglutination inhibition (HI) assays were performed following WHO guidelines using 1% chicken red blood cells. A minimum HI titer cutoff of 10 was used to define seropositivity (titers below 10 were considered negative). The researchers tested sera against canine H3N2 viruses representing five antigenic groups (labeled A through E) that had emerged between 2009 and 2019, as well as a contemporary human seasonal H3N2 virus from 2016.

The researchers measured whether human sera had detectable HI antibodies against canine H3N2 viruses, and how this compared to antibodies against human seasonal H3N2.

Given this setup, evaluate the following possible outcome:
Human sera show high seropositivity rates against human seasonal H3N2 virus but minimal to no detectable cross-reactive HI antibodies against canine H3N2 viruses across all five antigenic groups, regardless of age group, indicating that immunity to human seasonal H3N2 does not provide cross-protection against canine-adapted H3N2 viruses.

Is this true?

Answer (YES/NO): NO